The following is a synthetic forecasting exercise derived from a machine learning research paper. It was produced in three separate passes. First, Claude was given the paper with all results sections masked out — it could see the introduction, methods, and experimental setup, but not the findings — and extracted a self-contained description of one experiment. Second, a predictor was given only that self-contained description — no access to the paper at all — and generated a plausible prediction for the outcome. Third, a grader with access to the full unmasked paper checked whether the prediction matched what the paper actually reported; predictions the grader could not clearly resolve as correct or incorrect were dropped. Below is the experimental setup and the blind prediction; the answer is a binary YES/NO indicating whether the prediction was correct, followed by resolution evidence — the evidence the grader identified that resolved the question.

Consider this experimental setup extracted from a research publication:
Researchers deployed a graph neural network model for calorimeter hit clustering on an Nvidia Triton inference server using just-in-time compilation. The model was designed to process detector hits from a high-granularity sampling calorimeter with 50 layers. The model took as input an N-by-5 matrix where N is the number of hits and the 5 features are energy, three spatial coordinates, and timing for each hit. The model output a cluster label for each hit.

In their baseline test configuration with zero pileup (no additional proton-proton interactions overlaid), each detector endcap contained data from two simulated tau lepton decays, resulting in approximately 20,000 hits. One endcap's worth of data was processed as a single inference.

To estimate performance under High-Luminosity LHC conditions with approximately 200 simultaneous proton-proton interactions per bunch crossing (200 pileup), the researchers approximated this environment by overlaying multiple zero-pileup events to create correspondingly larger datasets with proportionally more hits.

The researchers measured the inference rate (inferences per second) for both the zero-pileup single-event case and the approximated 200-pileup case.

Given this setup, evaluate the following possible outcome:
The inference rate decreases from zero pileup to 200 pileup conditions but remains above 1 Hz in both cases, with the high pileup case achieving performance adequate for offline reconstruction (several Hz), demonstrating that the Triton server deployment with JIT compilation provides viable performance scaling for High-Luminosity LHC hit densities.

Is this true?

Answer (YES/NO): NO